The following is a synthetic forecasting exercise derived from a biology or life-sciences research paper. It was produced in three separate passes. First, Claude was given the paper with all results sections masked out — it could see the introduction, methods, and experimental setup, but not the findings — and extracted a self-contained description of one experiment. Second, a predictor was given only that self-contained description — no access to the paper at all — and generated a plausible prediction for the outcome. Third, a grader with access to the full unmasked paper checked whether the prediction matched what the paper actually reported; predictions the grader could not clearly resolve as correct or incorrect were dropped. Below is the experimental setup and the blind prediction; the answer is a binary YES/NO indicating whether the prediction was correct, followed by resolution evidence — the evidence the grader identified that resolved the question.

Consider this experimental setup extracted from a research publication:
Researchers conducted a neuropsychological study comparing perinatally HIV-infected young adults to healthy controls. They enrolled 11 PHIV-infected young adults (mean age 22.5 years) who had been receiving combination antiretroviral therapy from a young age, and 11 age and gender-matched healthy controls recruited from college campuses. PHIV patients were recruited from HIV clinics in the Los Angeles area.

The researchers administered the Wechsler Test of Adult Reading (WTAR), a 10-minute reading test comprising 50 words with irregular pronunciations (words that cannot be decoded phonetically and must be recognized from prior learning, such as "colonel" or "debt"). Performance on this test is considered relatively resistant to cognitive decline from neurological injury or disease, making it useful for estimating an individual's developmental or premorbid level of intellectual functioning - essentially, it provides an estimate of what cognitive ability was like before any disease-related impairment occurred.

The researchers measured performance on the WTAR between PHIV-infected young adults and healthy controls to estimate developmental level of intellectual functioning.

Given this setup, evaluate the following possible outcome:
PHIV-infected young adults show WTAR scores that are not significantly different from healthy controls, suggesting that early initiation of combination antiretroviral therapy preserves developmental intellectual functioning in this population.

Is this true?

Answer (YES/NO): NO